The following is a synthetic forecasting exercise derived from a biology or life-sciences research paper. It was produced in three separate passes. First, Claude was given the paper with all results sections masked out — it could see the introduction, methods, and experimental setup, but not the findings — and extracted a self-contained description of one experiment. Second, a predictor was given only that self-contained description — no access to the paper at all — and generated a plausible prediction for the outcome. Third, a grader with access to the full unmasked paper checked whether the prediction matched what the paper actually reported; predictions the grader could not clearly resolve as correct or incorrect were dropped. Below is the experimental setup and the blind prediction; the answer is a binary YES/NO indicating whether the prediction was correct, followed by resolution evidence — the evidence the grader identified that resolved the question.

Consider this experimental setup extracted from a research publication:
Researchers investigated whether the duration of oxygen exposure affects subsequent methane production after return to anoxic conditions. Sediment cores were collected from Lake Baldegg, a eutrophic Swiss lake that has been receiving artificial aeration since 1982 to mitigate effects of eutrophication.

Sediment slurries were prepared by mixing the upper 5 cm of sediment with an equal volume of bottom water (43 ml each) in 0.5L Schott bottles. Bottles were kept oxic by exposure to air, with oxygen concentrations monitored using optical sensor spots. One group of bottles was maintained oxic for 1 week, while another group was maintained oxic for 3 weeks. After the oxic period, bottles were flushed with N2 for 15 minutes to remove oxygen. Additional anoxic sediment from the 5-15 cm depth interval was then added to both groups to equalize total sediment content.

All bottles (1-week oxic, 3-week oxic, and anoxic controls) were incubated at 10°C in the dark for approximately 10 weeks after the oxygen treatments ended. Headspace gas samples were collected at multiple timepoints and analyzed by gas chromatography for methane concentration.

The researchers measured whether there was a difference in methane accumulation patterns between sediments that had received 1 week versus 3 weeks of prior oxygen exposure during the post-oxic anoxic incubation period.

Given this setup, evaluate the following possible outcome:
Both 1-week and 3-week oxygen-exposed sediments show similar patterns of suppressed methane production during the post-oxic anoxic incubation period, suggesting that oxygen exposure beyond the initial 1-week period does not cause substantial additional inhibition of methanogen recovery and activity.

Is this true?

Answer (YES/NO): NO